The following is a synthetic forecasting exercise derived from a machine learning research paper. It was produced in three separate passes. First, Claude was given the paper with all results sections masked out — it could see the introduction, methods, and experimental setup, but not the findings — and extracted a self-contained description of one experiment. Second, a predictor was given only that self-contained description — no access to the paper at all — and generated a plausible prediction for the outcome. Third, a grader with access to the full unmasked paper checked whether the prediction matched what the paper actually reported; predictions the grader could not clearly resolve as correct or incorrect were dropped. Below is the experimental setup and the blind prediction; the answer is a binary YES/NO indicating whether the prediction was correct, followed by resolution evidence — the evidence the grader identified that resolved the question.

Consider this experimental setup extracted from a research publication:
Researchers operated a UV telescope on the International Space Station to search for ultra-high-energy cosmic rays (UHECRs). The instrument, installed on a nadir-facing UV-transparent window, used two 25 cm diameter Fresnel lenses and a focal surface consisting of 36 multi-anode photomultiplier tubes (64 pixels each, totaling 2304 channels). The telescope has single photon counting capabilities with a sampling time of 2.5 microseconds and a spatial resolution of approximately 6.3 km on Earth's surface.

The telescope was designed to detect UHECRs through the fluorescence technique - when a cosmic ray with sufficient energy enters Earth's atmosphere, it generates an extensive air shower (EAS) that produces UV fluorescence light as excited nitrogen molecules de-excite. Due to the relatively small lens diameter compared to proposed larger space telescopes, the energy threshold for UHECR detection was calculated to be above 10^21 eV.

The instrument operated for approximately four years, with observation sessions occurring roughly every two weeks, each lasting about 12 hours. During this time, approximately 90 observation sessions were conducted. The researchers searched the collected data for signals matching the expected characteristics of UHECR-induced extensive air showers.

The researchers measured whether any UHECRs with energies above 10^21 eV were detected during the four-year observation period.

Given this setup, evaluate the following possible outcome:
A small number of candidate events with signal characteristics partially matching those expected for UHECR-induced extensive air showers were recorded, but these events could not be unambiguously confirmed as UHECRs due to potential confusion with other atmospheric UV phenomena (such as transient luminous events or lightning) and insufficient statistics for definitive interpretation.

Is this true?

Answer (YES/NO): NO